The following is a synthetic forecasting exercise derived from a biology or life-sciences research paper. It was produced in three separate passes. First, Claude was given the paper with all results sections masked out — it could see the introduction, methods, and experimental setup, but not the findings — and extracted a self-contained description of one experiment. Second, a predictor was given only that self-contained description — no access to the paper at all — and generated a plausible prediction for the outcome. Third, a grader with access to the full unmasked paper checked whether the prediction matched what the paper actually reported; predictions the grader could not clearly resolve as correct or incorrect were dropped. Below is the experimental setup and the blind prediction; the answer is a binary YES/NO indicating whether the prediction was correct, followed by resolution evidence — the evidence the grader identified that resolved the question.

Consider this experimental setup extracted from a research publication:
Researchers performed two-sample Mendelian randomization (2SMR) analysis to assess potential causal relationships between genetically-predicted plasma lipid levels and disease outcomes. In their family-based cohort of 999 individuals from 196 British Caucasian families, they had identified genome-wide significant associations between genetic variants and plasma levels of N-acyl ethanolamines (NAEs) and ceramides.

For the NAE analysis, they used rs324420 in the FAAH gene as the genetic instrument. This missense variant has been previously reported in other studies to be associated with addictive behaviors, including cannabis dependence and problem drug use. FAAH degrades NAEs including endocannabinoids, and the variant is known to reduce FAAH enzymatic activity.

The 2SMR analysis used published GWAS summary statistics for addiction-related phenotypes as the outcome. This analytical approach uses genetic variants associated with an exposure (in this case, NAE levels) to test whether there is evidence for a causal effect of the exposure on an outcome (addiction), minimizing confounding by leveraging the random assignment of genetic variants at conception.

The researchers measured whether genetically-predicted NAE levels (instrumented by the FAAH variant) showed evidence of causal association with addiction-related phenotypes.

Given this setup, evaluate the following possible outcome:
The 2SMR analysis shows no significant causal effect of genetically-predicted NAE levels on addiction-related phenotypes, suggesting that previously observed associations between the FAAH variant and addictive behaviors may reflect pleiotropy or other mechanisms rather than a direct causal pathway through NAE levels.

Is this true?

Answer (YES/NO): YES